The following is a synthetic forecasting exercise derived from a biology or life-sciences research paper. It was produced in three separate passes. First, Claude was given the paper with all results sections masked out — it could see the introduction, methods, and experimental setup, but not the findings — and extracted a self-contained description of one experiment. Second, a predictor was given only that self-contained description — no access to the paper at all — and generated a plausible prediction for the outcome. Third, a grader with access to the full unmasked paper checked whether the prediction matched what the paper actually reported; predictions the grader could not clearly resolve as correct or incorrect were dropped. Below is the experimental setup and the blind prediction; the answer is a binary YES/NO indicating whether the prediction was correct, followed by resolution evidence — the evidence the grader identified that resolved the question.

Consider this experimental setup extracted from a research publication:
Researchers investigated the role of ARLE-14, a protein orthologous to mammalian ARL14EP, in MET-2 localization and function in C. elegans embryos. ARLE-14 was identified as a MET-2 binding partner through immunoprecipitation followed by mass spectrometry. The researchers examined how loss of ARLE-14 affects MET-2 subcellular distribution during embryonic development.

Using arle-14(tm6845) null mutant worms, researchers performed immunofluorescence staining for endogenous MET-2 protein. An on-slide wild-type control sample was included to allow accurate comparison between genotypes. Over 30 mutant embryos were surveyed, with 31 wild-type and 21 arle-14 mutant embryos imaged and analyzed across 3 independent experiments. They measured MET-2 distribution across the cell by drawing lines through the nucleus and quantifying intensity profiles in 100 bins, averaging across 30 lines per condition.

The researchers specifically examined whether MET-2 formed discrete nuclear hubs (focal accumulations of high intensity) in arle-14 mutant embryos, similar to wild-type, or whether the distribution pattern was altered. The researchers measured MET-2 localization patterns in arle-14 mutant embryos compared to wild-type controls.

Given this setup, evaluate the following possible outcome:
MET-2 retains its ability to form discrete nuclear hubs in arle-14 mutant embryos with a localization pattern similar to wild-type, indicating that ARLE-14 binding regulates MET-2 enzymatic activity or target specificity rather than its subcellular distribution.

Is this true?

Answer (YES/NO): NO